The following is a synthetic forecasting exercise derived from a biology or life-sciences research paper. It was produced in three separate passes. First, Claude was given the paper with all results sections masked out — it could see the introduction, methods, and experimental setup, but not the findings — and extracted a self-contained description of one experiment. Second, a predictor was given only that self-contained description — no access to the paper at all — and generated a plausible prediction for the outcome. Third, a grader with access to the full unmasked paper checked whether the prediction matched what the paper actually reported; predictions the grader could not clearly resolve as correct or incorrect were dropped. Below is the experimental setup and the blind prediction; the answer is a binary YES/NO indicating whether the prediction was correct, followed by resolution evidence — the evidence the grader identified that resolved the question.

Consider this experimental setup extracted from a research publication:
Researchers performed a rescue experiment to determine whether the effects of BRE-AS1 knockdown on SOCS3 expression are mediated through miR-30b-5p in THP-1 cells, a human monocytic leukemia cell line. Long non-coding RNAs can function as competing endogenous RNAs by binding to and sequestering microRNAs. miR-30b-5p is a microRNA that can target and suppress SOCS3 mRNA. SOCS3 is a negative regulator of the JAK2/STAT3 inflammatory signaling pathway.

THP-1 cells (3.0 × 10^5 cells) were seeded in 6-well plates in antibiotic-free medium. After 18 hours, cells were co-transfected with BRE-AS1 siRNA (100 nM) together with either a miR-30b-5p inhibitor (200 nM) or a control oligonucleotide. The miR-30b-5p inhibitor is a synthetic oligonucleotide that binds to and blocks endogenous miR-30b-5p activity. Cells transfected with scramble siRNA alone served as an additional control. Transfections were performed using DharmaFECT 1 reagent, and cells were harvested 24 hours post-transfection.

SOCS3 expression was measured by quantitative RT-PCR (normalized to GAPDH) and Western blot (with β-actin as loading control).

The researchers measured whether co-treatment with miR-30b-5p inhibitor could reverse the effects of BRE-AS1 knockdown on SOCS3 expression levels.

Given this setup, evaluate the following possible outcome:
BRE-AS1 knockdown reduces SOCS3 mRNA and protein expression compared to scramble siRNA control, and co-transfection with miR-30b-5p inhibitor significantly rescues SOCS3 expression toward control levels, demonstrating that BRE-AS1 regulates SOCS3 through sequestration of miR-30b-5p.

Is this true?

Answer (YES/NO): YES